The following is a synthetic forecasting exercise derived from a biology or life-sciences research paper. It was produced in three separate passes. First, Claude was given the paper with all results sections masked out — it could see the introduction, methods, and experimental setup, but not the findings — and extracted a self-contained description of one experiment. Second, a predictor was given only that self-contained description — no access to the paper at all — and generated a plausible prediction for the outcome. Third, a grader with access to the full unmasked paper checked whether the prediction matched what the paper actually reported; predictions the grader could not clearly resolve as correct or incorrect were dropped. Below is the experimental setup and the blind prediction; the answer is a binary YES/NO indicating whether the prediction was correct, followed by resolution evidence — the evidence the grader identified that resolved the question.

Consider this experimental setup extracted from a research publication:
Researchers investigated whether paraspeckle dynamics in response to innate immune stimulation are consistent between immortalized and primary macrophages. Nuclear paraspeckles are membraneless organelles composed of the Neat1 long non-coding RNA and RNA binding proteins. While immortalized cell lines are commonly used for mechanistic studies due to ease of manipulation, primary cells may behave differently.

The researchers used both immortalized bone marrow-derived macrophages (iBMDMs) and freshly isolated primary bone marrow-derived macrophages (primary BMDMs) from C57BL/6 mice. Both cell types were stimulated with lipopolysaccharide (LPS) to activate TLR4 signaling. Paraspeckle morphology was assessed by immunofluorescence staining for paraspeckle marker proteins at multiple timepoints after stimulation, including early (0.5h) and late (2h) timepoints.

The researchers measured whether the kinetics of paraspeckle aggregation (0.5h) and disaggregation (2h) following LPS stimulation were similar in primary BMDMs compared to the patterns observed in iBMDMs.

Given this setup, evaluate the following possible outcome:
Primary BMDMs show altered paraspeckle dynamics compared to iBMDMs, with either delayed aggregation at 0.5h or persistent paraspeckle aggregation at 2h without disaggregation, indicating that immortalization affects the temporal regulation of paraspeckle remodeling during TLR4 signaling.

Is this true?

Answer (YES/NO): NO